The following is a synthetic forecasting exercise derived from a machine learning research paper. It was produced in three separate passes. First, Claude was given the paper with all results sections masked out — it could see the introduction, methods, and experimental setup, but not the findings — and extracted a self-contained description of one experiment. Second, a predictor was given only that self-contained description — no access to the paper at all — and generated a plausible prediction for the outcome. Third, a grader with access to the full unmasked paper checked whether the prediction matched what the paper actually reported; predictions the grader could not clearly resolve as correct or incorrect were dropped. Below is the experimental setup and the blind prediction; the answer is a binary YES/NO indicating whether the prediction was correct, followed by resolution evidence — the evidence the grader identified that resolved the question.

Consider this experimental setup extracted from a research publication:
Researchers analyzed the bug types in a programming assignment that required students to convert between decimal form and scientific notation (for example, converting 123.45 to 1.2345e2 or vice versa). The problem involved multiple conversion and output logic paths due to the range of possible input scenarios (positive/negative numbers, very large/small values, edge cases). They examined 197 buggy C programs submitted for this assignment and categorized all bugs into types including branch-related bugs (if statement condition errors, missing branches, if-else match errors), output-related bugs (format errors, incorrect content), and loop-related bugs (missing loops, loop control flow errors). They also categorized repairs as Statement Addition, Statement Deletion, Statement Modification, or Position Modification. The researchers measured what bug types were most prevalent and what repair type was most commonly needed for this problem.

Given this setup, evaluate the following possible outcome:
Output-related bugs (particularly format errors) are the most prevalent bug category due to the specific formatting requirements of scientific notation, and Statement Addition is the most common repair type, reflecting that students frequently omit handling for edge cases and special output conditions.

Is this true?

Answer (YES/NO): NO